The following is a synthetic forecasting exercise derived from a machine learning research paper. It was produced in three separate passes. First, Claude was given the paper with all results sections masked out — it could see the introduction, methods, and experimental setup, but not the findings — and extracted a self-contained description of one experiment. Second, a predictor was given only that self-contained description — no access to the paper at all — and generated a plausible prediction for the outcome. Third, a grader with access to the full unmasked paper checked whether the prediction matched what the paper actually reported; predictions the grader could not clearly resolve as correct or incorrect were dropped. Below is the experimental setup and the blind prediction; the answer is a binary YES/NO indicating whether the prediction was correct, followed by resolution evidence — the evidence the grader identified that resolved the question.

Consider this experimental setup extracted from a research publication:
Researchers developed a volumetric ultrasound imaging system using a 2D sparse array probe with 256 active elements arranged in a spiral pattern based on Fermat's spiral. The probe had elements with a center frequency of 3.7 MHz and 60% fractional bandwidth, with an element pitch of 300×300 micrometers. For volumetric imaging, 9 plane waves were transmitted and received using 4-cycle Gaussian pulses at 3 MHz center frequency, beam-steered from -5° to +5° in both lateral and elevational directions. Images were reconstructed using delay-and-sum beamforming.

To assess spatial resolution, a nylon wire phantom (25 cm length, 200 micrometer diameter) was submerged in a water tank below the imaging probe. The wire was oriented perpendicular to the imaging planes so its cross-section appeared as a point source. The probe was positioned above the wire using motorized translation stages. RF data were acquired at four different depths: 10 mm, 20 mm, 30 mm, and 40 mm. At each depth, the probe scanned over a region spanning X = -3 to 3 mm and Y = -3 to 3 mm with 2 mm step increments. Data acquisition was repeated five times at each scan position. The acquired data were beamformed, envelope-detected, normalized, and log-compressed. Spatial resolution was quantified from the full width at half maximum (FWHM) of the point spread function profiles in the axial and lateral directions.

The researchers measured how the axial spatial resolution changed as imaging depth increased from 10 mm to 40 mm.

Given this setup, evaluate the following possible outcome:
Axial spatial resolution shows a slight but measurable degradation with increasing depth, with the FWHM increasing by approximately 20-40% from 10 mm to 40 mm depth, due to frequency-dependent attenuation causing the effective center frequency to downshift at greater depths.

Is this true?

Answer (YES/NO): NO